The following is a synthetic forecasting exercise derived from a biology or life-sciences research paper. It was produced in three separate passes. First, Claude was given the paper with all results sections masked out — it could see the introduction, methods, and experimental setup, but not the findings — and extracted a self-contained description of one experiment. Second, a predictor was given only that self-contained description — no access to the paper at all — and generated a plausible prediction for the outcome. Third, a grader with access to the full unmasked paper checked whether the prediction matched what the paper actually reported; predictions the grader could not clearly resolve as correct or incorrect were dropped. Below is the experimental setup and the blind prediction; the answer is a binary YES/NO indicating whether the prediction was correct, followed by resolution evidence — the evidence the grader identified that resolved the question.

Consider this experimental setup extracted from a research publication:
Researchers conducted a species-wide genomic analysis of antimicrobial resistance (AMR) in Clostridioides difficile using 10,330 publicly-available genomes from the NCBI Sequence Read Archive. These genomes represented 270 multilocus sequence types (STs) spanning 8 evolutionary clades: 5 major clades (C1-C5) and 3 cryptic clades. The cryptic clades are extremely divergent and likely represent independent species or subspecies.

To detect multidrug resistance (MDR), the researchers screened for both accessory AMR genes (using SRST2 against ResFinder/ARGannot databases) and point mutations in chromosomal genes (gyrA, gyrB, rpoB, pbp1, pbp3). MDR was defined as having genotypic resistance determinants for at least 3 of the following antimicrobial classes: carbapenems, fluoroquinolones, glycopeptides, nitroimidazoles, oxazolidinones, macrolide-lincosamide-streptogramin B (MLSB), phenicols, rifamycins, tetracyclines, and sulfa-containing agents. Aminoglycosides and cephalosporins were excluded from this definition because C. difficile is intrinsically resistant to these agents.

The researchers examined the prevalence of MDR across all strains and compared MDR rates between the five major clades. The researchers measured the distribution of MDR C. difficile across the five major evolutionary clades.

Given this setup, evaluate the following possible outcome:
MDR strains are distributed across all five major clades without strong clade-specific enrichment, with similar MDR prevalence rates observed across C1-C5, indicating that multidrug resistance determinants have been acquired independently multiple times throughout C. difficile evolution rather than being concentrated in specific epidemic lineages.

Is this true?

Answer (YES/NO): NO